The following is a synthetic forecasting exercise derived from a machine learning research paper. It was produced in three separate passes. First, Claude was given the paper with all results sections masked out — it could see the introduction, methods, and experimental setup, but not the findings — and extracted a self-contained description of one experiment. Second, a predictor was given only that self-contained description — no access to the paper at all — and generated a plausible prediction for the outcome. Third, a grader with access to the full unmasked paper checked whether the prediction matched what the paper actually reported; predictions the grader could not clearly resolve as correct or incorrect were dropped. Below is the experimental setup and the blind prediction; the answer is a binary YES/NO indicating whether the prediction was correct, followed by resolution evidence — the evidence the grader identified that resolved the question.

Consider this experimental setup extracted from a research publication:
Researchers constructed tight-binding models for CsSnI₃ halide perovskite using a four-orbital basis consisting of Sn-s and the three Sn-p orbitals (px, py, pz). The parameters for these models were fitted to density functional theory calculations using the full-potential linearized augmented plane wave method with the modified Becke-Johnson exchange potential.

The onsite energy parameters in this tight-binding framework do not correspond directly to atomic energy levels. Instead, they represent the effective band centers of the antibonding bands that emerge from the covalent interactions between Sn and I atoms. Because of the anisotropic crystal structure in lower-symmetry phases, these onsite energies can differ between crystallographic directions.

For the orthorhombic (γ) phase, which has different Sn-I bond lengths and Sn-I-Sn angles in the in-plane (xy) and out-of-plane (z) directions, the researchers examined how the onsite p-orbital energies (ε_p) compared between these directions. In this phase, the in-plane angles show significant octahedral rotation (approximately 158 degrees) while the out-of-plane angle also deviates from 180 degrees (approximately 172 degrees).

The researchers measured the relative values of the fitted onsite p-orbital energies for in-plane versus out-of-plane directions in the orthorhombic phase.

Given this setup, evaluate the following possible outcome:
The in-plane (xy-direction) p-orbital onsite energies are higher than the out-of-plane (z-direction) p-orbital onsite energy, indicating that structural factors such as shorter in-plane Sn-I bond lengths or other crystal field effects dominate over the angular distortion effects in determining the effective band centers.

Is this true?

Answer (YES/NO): NO